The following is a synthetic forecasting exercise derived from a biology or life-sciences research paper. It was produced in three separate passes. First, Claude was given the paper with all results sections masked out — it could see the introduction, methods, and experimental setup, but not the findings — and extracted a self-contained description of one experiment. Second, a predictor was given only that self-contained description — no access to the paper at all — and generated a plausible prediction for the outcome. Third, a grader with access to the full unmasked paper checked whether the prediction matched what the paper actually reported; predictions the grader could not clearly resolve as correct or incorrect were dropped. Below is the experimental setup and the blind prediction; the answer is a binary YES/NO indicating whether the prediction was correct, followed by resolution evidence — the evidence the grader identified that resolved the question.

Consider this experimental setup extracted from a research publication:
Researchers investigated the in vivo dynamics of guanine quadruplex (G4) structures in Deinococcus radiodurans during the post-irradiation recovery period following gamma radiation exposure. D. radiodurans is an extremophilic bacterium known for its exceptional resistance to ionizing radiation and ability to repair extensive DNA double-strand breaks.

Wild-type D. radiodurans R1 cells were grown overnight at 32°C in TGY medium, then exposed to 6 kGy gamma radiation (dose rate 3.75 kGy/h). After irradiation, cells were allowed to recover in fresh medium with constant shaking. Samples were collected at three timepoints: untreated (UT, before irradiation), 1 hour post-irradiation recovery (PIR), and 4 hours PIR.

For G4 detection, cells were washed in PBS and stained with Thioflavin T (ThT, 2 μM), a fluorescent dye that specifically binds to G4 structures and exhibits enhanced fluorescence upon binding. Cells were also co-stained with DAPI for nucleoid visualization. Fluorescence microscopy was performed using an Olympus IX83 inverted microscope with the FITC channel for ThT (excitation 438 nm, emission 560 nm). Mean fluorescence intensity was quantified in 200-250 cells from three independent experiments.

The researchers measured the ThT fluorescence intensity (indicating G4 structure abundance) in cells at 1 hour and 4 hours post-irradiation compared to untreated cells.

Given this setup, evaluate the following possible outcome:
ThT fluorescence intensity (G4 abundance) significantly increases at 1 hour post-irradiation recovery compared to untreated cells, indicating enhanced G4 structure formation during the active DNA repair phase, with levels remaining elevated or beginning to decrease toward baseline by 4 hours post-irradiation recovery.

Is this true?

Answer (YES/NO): YES